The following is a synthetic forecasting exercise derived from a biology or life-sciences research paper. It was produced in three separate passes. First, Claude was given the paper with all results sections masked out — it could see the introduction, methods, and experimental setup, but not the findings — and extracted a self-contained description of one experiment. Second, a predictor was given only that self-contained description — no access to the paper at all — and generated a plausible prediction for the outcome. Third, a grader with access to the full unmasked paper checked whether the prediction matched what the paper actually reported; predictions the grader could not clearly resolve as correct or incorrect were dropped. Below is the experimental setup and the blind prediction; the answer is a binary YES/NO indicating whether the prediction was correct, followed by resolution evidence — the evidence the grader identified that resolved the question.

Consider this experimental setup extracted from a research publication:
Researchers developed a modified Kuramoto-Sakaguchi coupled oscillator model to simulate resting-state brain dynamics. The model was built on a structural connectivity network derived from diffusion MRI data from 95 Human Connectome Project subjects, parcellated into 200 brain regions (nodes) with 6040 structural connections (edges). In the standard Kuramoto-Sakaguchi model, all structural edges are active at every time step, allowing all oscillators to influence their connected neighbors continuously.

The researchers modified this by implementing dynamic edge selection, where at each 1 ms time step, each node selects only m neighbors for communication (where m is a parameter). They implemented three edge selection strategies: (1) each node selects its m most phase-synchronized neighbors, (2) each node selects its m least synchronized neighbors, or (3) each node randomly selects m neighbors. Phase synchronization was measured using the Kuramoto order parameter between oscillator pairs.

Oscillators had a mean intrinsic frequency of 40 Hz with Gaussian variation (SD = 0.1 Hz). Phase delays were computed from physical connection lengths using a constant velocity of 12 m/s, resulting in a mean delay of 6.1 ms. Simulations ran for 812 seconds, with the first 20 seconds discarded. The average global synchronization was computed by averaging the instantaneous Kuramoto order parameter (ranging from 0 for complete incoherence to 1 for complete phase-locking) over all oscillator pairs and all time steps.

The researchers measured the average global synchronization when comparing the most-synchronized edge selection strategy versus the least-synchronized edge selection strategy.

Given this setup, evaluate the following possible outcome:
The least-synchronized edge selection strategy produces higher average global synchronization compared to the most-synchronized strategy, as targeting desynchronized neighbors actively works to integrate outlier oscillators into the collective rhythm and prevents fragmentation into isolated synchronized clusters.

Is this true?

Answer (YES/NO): YES